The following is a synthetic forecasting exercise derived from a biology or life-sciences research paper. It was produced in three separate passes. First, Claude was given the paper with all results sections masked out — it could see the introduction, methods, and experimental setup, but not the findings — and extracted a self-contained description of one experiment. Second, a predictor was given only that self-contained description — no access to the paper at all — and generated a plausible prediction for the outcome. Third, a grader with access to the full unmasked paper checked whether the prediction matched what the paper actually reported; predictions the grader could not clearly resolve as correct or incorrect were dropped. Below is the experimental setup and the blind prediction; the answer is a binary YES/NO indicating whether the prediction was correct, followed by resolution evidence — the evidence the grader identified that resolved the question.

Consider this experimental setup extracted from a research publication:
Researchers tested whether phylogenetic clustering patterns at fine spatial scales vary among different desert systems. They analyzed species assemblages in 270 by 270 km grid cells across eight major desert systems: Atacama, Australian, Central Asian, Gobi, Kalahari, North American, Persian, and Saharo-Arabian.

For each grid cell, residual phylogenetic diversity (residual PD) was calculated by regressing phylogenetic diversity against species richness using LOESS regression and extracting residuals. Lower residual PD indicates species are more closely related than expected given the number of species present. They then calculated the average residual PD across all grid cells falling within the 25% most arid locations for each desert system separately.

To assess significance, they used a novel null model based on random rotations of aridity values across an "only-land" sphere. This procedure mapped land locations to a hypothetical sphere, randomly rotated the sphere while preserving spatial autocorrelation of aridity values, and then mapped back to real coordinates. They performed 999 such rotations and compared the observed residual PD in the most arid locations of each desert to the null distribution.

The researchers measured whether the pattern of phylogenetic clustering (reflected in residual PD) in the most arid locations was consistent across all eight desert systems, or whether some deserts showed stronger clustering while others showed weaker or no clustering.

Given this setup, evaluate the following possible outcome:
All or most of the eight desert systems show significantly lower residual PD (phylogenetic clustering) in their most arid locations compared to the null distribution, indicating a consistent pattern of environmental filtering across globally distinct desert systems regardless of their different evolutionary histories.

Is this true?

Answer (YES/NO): NO